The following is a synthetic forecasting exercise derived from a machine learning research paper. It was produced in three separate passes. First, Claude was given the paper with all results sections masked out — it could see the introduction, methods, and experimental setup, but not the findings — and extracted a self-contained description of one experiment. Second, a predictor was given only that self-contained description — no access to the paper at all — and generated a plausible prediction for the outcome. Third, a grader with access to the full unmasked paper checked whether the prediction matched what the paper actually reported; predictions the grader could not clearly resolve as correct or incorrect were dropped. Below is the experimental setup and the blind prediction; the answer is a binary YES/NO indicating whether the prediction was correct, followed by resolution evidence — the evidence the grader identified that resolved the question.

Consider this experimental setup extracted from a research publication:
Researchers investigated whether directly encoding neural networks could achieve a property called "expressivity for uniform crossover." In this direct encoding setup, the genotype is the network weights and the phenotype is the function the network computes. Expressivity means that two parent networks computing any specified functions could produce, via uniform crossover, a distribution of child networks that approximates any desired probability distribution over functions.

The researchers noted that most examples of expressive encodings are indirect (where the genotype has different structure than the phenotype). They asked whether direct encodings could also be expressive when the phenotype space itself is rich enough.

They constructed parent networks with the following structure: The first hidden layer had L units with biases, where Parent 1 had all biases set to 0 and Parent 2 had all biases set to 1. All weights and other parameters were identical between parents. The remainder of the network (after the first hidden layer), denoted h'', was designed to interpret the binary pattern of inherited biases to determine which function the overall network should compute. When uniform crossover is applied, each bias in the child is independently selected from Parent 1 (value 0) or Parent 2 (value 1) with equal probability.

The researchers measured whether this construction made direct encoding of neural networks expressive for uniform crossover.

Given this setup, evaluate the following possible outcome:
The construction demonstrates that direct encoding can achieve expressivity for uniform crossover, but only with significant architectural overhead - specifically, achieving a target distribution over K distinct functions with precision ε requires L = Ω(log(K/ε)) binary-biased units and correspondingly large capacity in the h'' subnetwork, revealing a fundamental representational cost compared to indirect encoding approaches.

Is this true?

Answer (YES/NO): NO